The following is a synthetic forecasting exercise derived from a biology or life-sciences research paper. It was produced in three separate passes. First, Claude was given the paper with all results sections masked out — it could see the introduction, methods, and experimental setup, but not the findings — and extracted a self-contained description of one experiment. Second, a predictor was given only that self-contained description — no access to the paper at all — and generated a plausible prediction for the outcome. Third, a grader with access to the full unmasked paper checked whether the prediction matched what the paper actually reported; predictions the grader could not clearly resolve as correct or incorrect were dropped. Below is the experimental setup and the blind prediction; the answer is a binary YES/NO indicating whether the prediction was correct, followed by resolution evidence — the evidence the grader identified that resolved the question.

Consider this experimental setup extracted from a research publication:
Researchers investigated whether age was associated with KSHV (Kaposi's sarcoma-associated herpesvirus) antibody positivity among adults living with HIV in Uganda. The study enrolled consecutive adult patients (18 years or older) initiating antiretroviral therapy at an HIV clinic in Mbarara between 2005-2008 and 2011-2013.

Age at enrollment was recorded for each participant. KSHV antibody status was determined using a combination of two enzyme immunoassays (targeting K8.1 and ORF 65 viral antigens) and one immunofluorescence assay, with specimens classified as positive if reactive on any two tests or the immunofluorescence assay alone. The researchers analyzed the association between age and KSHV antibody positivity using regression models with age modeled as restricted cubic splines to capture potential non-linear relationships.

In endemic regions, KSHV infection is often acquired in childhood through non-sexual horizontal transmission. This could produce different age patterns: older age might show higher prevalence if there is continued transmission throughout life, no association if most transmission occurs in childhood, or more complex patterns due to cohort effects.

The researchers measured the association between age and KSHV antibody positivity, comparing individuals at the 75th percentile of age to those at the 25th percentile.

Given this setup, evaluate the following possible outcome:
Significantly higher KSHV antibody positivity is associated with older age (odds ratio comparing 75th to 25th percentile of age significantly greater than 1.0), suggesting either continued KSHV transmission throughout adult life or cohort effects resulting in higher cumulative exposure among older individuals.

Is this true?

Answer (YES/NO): NO